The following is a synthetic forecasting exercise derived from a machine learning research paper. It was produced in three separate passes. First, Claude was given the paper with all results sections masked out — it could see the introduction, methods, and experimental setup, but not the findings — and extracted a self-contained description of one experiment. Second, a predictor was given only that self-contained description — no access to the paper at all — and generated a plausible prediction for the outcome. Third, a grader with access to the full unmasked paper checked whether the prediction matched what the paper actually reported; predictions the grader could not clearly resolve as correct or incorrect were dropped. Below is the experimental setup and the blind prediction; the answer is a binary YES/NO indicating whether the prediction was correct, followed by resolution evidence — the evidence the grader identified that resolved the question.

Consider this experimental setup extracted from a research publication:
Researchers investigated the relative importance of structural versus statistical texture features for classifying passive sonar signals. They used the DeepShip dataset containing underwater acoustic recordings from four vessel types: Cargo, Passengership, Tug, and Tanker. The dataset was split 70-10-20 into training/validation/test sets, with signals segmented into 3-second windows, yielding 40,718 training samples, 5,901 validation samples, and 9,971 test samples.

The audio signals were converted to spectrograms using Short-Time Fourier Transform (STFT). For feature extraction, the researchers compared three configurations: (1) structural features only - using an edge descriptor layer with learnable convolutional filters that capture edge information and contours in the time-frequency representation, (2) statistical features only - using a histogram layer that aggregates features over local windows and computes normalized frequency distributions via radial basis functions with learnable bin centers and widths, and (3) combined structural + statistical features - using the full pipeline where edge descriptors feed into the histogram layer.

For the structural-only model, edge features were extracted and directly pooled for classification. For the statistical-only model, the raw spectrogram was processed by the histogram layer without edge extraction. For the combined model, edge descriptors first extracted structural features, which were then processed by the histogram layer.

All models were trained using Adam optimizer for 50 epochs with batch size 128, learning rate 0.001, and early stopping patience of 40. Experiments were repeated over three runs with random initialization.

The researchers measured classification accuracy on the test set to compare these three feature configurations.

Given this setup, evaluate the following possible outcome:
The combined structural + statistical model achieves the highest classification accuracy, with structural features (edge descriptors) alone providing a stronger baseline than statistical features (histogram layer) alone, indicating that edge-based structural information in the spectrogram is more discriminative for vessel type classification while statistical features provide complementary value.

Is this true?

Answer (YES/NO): NO